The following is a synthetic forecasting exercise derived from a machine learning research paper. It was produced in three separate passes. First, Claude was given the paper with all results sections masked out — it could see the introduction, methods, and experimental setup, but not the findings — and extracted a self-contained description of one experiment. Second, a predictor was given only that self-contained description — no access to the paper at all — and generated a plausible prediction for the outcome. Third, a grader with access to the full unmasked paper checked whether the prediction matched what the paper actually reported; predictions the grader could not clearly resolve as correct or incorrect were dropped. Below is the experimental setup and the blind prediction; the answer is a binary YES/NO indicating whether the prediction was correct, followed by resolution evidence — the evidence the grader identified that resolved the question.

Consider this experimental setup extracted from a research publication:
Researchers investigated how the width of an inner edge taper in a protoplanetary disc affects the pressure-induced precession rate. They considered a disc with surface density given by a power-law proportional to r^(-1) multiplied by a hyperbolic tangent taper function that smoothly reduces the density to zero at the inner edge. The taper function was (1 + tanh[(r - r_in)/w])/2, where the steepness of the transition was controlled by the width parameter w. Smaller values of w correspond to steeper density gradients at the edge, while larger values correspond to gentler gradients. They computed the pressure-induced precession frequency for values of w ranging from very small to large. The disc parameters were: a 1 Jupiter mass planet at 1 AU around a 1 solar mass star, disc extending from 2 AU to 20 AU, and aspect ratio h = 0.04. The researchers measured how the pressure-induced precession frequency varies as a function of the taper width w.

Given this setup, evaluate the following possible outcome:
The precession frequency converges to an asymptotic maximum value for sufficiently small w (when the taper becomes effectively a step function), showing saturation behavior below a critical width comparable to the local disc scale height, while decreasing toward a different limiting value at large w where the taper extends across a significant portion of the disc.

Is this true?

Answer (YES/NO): NO